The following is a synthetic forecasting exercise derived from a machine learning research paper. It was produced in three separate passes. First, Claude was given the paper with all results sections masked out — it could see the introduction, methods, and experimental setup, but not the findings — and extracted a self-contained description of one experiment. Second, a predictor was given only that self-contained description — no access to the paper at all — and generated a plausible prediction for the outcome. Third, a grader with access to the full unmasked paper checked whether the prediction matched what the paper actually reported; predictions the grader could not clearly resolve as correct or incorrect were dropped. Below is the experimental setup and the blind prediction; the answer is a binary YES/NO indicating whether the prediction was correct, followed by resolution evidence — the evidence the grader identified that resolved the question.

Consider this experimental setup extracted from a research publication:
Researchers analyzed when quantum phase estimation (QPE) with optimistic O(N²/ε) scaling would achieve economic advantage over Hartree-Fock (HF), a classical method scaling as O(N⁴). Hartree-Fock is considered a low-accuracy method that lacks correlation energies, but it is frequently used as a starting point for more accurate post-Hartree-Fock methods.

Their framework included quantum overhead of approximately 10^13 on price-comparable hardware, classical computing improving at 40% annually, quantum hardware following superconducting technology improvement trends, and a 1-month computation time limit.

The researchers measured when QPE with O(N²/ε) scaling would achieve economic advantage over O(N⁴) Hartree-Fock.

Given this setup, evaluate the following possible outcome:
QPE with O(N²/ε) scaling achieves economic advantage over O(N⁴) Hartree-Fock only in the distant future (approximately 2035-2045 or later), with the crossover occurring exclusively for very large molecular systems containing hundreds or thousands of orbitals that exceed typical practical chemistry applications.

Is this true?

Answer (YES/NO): NO